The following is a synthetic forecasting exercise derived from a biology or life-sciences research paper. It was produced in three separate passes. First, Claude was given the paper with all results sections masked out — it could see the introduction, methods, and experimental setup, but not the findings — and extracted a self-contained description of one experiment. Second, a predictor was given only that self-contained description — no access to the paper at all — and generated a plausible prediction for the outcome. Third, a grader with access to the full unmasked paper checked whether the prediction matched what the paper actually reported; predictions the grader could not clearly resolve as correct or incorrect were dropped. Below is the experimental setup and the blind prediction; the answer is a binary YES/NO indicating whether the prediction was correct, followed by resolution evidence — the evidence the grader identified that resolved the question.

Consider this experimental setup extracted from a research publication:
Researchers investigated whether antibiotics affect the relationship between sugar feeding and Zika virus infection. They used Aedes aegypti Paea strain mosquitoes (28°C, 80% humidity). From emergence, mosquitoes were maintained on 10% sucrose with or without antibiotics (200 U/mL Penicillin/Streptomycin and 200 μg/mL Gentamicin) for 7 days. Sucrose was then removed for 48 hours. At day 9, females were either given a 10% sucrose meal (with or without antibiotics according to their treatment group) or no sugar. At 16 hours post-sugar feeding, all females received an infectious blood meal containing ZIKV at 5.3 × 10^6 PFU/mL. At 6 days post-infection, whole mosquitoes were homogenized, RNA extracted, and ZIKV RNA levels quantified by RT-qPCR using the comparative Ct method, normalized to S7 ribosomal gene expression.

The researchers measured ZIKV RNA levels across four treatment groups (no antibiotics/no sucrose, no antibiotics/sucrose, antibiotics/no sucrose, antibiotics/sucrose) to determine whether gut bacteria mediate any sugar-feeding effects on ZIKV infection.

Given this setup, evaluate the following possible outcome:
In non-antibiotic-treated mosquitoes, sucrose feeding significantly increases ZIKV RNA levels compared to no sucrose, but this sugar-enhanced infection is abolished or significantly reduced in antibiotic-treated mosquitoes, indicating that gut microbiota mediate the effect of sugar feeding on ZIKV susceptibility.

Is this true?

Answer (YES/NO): NO